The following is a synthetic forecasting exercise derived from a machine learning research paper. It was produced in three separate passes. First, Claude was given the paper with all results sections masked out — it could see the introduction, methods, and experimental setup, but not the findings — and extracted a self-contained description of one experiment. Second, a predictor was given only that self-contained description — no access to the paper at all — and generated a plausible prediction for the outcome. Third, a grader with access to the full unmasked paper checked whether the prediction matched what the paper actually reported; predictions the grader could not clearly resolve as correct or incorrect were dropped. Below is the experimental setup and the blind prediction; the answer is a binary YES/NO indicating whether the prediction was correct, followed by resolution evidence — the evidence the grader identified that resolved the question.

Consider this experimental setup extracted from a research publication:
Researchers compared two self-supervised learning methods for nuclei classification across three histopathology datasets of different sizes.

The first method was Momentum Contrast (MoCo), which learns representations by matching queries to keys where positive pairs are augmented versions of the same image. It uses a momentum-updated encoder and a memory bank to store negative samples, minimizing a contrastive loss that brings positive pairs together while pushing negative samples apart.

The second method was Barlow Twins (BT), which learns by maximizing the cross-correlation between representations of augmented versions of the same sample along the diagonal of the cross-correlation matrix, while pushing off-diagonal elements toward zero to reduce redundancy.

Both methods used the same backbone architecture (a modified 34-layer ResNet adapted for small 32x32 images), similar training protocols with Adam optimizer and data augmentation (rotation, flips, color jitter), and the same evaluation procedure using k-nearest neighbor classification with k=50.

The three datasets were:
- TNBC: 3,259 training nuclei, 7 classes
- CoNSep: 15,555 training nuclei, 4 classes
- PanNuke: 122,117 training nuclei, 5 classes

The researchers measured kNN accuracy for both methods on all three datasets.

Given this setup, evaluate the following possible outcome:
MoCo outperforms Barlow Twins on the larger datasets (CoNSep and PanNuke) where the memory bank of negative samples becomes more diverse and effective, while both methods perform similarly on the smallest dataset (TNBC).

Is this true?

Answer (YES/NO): NO